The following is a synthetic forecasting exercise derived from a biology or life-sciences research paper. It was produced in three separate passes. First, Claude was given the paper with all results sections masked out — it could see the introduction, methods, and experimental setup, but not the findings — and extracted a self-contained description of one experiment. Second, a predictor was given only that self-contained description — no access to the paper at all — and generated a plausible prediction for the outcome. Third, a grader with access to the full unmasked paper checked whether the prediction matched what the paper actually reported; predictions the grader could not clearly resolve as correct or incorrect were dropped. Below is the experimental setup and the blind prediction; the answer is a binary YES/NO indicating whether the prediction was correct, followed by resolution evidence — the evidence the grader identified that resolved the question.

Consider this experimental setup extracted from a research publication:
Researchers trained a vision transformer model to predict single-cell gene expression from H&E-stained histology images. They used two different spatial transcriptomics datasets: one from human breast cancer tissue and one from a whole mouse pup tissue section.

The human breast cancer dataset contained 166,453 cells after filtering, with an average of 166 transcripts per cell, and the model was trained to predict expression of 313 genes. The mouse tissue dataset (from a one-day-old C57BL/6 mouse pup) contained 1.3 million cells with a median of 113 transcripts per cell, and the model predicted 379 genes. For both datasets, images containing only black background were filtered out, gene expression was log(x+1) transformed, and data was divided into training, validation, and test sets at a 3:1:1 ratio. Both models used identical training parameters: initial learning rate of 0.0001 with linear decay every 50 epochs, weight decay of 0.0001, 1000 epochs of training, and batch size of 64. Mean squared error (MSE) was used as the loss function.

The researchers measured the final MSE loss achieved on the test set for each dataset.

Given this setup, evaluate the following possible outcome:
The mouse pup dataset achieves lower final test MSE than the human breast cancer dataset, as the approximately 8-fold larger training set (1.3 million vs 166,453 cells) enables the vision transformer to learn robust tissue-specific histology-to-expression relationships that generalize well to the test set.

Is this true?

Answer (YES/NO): YES